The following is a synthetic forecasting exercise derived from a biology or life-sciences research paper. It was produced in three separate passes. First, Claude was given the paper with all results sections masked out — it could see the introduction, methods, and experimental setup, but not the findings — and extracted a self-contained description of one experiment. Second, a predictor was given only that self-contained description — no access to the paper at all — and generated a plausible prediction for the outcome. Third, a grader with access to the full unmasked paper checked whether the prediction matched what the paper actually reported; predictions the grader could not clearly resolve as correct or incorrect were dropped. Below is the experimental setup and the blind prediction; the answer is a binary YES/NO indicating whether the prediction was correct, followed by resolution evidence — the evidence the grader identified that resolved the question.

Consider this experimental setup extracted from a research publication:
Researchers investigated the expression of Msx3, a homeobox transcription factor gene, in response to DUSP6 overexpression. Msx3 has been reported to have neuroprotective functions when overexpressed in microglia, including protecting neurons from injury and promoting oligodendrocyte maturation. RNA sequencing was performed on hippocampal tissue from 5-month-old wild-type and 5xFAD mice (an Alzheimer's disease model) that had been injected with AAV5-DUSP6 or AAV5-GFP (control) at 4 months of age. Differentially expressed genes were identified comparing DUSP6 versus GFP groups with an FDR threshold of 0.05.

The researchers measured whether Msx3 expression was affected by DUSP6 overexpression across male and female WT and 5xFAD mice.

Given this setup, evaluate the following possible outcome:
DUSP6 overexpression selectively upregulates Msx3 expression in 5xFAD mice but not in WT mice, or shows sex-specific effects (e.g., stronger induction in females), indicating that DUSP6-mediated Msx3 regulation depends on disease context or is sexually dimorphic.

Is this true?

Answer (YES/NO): NO